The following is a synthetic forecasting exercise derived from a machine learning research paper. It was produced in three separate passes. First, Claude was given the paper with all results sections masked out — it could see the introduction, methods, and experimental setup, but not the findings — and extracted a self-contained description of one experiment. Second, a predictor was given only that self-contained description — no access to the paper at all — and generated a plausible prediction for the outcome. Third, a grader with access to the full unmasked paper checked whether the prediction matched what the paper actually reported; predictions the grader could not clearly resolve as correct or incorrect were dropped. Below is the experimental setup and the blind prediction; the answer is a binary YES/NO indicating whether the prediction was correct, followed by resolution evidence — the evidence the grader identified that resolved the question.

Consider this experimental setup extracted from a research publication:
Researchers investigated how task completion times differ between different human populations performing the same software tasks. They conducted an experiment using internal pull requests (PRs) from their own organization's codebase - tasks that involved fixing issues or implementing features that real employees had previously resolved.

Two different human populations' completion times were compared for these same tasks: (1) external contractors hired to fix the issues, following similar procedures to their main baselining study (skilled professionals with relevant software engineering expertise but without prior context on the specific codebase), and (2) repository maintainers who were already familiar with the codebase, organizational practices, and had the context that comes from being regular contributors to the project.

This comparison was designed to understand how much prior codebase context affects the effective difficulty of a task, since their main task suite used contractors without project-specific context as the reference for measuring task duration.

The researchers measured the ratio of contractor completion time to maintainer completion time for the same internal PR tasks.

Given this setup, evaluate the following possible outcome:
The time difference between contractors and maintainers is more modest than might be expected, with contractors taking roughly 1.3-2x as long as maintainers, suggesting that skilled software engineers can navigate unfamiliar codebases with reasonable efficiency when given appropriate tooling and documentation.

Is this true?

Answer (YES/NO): NO